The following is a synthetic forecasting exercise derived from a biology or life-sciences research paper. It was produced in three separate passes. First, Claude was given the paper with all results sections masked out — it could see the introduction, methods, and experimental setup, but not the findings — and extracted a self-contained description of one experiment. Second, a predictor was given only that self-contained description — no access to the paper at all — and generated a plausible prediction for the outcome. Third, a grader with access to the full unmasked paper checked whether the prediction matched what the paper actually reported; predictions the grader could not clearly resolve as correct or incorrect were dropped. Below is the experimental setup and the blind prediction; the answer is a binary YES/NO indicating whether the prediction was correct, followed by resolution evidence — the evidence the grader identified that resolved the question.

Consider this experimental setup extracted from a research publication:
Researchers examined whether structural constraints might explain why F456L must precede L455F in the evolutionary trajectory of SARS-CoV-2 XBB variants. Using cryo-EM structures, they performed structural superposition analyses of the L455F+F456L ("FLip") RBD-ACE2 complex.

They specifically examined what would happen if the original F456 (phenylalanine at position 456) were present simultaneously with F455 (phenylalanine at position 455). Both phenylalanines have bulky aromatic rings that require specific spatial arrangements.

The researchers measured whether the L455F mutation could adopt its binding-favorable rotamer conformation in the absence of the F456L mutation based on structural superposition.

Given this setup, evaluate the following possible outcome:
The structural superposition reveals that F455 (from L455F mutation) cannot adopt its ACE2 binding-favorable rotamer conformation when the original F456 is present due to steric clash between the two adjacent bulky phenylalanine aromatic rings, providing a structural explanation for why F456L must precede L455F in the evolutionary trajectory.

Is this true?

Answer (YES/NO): YES